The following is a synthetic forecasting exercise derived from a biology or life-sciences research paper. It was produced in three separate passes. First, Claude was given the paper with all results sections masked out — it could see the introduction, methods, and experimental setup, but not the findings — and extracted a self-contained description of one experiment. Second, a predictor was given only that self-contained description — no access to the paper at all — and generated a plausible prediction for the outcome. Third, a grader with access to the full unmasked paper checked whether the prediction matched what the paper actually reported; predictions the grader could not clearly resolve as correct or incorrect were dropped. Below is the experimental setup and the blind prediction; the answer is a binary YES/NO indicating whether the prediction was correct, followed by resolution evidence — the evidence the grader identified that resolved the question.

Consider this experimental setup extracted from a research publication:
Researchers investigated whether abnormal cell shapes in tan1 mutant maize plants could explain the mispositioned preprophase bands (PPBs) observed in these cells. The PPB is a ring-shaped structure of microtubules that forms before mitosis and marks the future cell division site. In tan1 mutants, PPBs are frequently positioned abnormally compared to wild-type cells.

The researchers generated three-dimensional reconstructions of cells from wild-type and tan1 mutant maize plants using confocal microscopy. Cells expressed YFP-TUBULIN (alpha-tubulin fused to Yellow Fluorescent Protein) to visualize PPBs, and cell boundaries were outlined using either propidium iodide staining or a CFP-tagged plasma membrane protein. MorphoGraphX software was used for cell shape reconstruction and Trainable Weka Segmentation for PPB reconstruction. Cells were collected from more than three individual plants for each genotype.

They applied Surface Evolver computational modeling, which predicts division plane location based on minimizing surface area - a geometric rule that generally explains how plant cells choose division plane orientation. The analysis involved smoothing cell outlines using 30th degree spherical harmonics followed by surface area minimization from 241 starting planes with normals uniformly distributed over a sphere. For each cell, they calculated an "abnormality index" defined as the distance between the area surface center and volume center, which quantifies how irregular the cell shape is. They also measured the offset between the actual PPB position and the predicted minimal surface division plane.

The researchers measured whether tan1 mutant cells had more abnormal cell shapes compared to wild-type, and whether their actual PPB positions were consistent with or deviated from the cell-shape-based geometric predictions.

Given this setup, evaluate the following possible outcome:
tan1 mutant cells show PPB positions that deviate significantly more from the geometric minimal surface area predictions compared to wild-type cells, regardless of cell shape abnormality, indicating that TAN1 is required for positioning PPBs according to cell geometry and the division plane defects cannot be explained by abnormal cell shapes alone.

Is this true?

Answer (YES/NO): NO